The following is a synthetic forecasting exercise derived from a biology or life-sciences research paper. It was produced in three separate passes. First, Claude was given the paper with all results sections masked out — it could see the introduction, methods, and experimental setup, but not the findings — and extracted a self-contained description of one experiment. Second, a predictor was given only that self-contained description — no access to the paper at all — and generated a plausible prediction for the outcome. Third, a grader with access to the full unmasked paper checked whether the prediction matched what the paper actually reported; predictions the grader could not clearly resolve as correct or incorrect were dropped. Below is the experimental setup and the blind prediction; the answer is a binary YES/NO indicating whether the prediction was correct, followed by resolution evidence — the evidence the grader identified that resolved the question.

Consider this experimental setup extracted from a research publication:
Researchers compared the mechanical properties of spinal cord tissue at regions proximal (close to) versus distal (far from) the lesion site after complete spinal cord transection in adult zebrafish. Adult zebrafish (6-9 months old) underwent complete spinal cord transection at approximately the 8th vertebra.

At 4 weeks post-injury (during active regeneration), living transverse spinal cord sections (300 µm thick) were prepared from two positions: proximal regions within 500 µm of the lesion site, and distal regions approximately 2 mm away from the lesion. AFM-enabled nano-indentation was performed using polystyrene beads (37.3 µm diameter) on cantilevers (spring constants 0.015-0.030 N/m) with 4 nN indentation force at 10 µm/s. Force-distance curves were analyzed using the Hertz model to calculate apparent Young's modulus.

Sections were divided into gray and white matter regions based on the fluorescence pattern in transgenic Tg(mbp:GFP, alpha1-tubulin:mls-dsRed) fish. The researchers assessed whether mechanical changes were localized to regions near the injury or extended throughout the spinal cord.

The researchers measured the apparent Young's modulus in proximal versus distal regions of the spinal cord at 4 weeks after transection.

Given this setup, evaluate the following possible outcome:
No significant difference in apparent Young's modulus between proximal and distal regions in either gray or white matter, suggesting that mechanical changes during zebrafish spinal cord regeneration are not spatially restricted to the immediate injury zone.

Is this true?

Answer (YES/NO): NO